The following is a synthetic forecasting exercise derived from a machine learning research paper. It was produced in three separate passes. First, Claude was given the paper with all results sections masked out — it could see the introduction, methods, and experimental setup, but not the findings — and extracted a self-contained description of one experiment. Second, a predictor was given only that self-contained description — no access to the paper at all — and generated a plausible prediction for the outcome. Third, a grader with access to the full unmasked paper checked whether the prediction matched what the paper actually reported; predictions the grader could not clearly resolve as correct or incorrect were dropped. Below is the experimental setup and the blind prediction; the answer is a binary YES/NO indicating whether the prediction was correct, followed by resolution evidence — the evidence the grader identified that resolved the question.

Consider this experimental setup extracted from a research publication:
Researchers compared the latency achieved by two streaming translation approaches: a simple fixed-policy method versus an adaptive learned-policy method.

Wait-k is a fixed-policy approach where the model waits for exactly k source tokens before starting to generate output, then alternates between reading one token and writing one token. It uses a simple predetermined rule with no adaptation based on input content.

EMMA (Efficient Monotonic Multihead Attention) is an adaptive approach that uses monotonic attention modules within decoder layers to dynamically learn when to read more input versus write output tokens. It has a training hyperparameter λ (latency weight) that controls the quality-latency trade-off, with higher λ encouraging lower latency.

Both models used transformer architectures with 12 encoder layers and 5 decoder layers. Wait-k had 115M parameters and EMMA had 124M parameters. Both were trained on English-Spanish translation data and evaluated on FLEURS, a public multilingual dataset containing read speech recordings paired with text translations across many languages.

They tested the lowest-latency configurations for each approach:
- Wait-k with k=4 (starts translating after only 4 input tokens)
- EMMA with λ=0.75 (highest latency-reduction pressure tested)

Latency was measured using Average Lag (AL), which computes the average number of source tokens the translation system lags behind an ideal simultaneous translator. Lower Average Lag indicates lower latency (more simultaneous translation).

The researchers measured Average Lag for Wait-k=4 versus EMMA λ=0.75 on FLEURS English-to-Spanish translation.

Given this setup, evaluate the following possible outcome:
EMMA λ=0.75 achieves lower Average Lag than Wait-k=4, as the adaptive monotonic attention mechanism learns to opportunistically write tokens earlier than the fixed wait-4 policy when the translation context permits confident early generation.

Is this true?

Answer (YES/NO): NO